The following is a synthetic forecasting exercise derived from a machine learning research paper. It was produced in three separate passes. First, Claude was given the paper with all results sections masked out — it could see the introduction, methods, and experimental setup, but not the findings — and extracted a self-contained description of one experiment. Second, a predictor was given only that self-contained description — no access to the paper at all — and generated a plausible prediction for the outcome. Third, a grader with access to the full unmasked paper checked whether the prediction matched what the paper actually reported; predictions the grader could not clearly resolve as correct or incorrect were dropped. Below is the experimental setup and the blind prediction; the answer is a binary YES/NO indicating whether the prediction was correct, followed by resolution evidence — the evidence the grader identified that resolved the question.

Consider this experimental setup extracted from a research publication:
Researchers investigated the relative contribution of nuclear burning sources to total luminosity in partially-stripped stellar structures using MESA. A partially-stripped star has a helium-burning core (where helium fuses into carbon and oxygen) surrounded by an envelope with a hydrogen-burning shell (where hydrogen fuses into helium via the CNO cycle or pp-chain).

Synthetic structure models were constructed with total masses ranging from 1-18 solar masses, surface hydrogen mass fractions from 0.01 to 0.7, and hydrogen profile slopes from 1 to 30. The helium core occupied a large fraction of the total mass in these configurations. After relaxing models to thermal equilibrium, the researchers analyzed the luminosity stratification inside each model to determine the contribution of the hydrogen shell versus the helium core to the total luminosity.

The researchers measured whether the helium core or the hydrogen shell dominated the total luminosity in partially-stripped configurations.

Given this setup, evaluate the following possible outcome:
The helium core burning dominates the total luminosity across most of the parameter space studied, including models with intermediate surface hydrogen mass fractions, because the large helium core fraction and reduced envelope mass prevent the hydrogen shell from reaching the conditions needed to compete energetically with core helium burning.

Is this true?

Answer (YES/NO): NO